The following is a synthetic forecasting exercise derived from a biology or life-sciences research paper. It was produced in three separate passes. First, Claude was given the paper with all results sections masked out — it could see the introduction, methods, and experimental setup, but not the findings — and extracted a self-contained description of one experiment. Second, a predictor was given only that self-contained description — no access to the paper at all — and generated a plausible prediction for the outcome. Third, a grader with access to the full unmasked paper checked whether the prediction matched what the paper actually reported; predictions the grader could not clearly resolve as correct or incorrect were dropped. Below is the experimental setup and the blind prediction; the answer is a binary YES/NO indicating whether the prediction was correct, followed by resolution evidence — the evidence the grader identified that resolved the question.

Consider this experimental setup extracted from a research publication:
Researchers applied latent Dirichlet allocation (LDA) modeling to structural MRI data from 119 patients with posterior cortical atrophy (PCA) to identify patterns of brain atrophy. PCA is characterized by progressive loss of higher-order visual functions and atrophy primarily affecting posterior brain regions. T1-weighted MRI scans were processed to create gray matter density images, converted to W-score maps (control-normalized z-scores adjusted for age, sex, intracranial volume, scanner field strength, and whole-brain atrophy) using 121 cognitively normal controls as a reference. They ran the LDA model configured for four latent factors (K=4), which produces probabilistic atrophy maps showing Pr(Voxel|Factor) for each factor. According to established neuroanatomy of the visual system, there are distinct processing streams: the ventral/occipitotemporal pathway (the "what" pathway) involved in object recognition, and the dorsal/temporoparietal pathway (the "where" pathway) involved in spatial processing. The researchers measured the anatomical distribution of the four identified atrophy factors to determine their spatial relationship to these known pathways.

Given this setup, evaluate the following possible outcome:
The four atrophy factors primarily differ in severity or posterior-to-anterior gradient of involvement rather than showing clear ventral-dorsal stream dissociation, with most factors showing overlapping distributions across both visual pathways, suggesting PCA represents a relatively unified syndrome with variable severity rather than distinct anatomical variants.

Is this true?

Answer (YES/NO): NO